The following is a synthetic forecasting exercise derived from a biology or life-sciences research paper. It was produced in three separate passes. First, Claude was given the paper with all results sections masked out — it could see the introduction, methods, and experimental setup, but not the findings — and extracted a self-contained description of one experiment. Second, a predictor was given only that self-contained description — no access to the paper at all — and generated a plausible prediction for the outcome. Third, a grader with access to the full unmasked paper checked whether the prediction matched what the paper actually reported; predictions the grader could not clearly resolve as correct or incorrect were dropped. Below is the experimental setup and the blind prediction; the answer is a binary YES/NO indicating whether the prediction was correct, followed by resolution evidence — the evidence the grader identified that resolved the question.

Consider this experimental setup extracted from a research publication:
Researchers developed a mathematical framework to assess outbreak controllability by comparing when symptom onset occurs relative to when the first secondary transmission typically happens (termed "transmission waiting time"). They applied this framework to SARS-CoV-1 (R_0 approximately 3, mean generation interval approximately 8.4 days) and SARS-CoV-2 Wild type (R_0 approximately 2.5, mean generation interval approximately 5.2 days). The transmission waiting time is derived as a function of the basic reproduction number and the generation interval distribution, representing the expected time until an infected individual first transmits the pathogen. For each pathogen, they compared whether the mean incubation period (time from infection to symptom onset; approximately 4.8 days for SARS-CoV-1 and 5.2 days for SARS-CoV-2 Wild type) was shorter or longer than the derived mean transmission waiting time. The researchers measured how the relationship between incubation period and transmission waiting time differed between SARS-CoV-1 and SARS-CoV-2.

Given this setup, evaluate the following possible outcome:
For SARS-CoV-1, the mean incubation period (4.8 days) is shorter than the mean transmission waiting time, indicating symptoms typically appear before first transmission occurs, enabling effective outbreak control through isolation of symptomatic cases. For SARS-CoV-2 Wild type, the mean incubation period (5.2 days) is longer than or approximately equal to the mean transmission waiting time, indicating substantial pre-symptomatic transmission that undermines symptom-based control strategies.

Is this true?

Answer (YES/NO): YES